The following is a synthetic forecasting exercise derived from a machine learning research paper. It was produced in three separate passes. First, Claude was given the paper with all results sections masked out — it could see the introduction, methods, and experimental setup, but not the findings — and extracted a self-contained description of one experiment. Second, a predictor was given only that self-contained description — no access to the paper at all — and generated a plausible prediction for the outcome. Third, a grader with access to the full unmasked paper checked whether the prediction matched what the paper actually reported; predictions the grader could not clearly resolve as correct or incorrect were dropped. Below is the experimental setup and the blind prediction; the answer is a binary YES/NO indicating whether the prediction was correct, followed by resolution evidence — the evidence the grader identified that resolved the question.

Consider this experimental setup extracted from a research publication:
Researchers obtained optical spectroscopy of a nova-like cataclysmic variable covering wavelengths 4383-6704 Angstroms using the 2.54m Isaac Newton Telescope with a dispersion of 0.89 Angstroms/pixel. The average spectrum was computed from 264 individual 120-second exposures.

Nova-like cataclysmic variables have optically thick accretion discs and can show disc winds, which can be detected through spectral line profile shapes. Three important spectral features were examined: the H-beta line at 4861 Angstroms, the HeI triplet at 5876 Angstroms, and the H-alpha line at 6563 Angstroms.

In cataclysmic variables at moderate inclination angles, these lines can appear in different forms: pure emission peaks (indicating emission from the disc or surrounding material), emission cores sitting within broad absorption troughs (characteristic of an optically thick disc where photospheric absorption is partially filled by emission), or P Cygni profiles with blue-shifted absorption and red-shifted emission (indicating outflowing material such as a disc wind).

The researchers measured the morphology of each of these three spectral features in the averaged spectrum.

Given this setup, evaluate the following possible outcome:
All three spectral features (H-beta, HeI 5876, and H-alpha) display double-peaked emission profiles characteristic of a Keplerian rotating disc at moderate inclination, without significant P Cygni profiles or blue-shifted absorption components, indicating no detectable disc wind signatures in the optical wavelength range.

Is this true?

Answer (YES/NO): NO